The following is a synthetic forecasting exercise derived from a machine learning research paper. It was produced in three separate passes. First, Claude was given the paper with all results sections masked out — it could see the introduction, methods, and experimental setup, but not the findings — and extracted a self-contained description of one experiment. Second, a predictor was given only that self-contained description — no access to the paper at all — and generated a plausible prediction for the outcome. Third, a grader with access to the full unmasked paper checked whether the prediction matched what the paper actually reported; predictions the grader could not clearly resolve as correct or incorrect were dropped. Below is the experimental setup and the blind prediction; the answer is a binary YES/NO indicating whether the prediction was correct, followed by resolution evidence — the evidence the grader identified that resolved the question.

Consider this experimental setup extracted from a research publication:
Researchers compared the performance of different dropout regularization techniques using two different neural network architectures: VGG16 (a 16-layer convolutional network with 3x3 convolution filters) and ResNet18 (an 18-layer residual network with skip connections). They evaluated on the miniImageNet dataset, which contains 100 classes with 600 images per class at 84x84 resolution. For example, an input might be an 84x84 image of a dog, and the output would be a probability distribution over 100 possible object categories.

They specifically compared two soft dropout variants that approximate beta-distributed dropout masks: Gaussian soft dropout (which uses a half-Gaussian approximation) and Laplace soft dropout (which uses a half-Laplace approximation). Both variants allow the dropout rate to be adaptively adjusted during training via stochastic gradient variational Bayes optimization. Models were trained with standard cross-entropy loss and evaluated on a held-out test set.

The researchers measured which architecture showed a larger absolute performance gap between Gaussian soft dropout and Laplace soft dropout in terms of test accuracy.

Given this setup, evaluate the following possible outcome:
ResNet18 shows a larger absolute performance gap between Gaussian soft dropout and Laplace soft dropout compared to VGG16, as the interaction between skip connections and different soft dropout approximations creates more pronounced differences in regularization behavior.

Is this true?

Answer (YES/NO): YES